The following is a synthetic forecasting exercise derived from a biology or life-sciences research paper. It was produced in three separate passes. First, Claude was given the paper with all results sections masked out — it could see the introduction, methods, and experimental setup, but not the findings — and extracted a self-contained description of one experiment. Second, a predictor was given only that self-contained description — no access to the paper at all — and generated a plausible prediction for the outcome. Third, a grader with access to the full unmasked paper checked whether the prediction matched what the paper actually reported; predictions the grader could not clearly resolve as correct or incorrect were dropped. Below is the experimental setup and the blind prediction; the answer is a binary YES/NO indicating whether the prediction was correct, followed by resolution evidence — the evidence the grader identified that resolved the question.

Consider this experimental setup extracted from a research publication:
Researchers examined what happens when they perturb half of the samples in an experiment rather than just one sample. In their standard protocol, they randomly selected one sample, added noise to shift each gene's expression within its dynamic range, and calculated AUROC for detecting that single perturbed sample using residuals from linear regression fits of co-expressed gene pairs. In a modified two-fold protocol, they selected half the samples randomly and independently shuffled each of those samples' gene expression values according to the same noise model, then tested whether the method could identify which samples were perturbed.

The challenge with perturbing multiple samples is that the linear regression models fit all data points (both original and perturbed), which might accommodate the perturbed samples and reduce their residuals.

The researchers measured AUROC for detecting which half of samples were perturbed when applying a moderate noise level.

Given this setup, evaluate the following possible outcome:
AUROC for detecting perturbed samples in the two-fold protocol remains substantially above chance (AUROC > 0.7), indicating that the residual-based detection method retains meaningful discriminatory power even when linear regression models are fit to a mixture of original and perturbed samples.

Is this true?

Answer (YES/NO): YES